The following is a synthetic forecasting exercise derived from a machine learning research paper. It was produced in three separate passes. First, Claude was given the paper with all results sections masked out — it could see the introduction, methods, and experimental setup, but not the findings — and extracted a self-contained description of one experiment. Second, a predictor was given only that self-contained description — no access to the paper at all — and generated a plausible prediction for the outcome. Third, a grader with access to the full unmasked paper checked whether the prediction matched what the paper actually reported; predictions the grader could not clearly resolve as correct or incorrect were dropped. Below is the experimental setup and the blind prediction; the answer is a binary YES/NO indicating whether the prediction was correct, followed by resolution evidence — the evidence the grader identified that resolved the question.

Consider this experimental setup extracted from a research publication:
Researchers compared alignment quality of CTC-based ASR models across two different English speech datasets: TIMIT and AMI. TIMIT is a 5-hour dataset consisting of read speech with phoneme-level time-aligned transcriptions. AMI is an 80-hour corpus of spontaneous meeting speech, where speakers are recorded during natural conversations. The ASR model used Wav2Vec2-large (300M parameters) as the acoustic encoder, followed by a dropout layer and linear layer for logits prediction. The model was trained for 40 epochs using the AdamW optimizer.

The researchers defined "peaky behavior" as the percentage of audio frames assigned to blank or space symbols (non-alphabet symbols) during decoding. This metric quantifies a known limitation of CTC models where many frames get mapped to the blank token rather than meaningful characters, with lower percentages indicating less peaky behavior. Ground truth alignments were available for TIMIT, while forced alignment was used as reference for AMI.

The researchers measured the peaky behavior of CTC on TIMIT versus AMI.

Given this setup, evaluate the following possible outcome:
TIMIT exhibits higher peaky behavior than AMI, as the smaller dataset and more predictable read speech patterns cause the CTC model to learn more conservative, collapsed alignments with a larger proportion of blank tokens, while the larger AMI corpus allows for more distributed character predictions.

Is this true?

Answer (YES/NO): NO